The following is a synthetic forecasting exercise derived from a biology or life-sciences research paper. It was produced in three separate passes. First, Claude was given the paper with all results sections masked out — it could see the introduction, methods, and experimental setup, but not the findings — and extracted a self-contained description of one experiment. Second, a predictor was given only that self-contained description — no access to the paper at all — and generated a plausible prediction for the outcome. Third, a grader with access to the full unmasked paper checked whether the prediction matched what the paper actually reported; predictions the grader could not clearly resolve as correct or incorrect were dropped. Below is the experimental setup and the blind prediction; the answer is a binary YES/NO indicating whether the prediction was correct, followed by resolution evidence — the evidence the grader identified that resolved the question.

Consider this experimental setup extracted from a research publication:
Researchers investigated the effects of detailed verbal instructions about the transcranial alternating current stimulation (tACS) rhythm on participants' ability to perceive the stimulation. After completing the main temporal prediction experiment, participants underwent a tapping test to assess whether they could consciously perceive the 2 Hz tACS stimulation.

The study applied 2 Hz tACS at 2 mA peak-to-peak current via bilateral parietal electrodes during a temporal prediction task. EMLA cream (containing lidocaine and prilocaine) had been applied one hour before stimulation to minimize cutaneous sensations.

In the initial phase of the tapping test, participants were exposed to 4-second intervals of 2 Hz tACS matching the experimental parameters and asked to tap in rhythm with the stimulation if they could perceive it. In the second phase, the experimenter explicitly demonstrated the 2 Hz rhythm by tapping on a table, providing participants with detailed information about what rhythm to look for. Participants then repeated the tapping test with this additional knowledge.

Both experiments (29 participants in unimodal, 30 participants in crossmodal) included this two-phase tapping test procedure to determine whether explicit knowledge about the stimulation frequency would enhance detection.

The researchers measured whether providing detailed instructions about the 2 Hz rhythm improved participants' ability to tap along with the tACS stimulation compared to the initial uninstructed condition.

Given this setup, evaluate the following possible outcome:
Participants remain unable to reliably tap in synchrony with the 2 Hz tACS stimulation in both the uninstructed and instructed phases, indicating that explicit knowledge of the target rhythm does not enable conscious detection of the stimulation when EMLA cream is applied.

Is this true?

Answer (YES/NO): YES